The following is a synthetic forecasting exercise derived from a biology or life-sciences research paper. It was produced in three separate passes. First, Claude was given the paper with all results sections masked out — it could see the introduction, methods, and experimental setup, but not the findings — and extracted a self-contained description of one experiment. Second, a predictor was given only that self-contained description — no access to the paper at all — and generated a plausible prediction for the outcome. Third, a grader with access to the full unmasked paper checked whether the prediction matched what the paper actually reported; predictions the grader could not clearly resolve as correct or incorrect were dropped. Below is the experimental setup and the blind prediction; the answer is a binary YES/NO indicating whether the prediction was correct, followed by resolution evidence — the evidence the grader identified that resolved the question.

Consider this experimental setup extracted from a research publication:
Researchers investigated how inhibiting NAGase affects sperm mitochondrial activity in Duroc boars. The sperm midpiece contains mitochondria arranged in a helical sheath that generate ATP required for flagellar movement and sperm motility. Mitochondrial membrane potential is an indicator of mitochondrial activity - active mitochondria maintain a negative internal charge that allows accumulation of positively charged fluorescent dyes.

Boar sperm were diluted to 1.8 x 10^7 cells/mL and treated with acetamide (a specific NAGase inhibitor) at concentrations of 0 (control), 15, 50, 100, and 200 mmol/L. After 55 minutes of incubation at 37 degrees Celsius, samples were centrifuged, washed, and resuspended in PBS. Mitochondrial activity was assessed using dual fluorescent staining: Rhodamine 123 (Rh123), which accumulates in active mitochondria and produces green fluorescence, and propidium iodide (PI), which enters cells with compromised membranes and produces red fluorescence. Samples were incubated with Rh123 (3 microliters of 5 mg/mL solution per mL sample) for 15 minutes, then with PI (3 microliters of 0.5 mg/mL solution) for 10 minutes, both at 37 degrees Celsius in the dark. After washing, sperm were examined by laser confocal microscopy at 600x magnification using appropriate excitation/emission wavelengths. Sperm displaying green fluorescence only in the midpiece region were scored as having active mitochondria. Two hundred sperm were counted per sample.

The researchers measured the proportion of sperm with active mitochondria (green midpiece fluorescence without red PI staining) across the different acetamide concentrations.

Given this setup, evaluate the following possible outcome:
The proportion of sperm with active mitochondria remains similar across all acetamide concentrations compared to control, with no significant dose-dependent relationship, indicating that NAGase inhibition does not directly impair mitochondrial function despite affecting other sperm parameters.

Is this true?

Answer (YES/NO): NO